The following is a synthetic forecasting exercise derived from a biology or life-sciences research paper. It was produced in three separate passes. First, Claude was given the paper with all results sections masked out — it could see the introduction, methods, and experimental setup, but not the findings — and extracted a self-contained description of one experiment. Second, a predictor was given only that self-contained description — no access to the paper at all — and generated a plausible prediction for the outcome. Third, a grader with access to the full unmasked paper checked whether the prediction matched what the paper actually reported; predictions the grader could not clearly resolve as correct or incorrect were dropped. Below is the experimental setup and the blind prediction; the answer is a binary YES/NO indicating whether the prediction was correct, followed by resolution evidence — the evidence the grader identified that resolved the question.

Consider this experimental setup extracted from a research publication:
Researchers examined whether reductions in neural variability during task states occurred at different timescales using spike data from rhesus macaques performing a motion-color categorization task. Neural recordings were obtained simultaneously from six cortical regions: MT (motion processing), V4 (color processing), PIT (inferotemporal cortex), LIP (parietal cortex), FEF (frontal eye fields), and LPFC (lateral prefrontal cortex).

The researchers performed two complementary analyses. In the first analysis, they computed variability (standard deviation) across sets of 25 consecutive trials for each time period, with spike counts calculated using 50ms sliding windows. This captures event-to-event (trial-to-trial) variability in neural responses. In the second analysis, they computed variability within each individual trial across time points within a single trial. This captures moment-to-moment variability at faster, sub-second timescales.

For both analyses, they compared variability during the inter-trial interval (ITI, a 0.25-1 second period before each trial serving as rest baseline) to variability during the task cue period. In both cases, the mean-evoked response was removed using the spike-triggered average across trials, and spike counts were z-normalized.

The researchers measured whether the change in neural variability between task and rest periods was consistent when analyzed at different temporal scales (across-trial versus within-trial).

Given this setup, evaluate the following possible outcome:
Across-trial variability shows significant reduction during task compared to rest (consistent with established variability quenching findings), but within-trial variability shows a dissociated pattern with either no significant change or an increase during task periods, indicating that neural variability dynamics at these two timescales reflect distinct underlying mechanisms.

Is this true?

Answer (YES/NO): NO